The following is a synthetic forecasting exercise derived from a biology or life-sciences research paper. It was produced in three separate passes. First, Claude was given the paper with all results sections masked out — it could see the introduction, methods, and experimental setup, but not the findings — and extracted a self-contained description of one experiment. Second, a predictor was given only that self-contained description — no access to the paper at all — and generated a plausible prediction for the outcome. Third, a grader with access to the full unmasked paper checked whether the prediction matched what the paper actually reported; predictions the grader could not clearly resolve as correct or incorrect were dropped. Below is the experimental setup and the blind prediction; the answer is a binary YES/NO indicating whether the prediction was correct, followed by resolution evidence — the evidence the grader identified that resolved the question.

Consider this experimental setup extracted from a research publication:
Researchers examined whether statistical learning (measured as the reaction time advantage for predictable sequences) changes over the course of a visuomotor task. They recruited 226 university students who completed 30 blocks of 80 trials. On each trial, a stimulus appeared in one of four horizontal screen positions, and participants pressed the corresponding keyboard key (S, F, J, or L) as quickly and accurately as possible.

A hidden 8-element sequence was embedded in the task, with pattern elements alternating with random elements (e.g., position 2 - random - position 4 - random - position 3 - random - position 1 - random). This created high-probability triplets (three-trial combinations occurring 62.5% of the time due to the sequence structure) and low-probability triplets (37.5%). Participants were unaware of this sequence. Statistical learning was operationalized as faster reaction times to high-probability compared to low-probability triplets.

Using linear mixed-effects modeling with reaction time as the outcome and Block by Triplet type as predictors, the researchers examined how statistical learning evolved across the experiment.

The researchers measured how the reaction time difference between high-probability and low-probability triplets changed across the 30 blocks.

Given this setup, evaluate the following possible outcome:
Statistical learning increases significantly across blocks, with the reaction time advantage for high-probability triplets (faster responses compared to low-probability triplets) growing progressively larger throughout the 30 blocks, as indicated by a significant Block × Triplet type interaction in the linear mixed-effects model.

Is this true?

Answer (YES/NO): NO